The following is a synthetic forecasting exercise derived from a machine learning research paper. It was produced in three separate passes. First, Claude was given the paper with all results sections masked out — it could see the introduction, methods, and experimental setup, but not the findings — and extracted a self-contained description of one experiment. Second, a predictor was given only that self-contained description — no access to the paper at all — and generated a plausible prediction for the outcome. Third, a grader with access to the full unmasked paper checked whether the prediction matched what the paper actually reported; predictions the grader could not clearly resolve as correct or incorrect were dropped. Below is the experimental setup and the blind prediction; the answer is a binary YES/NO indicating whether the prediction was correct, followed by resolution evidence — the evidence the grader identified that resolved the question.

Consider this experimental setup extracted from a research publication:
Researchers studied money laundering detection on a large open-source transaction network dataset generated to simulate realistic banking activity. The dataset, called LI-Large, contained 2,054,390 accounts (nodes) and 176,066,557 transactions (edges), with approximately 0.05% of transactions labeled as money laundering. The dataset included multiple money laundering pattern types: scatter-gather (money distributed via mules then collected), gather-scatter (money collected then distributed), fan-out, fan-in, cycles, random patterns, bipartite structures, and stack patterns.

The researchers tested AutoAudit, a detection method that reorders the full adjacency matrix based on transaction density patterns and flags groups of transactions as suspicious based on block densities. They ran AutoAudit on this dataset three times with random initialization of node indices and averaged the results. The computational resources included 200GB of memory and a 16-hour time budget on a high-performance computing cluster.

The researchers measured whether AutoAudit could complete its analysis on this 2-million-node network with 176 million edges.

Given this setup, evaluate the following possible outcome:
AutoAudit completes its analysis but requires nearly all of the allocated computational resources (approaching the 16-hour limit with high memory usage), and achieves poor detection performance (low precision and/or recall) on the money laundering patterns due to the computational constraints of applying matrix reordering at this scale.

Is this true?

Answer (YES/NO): NO